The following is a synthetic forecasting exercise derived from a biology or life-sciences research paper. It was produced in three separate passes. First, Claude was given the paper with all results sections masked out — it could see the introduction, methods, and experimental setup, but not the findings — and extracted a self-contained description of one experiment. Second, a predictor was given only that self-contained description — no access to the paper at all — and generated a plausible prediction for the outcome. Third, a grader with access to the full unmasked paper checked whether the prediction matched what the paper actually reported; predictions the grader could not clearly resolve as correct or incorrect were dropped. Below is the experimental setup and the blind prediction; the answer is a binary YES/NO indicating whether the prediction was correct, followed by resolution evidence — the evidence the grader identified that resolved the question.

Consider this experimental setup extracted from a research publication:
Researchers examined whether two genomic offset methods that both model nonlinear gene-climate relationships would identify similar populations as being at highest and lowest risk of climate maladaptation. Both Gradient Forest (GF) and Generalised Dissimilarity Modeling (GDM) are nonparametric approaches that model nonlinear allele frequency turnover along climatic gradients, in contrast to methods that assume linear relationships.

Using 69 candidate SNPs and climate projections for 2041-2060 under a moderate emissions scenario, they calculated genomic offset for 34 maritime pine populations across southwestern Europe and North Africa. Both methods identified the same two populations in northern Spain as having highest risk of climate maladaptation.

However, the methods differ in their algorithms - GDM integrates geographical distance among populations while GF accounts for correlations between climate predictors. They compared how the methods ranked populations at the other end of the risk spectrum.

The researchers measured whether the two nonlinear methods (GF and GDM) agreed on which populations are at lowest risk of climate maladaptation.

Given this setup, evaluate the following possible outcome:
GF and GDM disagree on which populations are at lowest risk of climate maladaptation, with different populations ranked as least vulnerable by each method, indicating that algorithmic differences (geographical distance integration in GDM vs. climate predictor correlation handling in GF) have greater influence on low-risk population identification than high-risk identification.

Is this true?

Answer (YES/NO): YES